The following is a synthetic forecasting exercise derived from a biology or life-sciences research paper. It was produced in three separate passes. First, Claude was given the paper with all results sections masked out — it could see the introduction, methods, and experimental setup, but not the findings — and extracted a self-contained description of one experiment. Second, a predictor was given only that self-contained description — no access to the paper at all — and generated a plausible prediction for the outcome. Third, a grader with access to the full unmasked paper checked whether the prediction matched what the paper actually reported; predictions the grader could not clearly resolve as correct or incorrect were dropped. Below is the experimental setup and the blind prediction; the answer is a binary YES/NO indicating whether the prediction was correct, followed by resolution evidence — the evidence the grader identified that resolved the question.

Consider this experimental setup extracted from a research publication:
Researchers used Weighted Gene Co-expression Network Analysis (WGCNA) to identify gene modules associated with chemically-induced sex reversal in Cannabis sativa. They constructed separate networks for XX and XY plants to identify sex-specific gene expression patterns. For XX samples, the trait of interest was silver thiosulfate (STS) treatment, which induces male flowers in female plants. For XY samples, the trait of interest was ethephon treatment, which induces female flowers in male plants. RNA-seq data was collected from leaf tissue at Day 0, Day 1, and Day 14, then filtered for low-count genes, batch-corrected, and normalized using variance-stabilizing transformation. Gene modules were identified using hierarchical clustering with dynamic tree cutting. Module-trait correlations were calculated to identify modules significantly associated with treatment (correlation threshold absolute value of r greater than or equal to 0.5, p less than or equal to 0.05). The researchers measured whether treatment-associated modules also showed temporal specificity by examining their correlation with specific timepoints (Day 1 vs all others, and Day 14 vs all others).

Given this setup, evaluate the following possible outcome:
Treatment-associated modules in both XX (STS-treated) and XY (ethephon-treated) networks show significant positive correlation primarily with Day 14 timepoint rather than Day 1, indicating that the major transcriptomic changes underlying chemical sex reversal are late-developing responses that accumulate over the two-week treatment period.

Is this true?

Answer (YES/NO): NO